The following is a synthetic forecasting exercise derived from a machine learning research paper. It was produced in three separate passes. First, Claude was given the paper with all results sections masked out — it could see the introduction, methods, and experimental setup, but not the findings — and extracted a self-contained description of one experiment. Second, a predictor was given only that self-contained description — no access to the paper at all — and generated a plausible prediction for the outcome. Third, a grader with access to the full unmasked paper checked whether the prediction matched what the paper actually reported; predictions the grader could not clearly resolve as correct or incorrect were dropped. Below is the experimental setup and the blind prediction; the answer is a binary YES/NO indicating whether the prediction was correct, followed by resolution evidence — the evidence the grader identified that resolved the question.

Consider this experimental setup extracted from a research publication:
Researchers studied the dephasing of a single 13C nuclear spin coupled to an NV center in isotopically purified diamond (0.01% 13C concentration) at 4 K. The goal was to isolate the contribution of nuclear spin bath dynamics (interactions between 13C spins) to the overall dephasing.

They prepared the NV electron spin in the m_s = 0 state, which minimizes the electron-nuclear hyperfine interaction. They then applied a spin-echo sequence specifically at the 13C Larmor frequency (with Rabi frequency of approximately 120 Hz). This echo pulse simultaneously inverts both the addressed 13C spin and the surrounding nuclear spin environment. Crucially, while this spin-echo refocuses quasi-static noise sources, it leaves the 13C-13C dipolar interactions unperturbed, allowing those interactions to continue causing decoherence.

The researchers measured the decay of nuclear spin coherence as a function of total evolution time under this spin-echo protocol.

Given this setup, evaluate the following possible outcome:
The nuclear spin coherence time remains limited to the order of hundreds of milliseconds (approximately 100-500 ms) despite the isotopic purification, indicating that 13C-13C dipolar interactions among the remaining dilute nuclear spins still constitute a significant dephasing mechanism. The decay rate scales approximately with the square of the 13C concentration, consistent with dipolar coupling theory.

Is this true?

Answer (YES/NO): NO